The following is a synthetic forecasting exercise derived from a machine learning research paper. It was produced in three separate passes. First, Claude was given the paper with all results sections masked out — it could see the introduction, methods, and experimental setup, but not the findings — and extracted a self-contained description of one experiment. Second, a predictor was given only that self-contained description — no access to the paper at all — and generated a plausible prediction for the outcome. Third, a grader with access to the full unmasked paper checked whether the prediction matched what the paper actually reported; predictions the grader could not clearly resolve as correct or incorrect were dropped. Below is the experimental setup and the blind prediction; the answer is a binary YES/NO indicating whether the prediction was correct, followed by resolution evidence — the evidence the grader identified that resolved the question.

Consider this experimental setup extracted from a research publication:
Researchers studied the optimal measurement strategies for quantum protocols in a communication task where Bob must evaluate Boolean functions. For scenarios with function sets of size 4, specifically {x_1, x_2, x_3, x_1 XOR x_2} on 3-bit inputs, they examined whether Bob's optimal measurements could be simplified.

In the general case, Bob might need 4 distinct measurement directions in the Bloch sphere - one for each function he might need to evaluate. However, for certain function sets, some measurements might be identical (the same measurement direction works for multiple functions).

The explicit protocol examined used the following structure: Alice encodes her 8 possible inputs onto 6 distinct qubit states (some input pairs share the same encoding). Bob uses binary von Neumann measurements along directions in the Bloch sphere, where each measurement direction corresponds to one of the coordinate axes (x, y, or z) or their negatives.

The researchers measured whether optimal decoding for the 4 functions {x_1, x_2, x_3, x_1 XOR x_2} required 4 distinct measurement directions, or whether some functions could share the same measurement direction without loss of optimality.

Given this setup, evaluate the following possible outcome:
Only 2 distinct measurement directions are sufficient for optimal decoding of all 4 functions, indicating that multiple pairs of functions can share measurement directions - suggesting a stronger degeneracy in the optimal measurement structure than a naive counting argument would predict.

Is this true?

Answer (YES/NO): NO